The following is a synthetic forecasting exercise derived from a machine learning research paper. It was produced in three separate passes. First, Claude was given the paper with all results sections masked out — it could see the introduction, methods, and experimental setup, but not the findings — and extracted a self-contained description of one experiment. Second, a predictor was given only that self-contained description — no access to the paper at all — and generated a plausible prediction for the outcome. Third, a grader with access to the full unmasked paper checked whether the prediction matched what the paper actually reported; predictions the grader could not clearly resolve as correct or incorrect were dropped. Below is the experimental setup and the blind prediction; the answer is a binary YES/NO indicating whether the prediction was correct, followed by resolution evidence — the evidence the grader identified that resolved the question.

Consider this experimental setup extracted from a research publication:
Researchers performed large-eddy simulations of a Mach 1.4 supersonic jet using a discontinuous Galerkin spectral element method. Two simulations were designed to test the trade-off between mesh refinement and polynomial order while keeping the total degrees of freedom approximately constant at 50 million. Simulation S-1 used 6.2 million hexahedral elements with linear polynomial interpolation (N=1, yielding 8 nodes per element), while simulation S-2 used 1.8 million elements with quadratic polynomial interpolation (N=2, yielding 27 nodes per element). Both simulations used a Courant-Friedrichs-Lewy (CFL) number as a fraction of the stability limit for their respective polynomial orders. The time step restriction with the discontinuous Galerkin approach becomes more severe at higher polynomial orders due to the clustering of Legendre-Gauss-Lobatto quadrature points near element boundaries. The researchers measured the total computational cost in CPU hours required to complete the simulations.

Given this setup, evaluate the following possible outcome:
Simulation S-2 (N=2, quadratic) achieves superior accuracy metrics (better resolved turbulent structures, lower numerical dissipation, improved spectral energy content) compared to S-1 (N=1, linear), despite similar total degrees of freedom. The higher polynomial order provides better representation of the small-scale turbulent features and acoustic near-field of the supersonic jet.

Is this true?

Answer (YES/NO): YES